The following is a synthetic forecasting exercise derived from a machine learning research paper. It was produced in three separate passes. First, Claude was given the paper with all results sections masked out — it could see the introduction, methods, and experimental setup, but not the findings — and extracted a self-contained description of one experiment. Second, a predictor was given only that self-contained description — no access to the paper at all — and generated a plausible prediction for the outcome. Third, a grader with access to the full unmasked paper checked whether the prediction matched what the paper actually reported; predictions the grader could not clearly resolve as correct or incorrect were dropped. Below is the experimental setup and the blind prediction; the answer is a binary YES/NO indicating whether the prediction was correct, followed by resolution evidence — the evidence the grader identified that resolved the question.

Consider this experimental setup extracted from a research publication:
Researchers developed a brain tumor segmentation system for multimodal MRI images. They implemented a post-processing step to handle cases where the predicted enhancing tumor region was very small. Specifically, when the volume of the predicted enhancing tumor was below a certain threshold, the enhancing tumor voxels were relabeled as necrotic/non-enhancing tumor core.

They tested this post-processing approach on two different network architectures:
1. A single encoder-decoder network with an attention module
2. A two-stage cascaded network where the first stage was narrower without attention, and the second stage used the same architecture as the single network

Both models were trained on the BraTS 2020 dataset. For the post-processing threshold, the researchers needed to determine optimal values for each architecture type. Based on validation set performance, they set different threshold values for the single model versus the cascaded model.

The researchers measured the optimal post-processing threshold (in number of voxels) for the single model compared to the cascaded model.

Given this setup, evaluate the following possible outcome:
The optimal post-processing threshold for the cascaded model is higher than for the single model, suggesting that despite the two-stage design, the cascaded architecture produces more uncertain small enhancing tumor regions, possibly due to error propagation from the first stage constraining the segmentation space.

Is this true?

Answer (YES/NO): YES